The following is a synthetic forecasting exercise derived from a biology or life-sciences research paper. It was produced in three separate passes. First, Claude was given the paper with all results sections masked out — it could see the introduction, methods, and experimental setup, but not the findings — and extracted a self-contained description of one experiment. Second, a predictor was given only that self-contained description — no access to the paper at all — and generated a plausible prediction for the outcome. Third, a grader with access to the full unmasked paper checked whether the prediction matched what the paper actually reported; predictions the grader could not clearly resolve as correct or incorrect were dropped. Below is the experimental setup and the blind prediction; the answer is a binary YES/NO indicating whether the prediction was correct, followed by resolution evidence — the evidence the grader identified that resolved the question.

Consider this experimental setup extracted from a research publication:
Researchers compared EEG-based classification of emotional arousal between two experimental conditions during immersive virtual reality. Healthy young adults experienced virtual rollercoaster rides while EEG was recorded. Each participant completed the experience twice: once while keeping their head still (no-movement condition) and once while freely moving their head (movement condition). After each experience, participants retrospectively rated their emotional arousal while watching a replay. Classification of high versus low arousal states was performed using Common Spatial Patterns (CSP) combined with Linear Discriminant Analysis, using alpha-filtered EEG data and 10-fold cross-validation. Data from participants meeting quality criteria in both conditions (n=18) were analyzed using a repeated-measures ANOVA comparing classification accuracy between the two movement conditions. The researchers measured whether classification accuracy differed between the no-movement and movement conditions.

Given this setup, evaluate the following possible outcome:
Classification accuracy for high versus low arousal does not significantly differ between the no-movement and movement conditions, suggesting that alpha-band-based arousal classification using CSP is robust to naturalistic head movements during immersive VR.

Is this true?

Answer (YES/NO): YES